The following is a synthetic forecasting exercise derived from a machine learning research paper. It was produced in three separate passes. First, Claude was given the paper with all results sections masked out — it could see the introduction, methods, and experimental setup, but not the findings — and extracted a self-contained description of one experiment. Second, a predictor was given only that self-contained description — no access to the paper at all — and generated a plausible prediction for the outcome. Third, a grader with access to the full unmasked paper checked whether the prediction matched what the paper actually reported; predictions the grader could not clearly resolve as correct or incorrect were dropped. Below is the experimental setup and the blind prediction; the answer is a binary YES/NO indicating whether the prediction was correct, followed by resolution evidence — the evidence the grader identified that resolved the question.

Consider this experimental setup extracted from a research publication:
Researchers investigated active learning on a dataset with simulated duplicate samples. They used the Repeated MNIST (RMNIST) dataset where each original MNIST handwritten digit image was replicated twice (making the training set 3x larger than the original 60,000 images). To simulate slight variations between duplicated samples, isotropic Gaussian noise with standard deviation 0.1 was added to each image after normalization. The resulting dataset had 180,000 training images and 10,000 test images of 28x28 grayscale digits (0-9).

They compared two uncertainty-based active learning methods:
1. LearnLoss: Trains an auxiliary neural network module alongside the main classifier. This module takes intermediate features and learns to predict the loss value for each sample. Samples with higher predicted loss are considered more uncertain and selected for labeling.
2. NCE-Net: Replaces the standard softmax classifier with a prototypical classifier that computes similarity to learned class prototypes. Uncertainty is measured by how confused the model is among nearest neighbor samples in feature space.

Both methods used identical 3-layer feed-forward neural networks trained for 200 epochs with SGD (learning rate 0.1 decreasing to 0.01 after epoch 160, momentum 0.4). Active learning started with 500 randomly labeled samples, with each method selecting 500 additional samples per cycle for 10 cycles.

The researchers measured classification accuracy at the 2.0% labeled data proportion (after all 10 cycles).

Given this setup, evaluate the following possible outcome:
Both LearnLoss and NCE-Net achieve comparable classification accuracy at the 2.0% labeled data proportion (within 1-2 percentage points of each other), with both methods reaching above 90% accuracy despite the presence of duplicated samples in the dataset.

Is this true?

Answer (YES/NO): YES